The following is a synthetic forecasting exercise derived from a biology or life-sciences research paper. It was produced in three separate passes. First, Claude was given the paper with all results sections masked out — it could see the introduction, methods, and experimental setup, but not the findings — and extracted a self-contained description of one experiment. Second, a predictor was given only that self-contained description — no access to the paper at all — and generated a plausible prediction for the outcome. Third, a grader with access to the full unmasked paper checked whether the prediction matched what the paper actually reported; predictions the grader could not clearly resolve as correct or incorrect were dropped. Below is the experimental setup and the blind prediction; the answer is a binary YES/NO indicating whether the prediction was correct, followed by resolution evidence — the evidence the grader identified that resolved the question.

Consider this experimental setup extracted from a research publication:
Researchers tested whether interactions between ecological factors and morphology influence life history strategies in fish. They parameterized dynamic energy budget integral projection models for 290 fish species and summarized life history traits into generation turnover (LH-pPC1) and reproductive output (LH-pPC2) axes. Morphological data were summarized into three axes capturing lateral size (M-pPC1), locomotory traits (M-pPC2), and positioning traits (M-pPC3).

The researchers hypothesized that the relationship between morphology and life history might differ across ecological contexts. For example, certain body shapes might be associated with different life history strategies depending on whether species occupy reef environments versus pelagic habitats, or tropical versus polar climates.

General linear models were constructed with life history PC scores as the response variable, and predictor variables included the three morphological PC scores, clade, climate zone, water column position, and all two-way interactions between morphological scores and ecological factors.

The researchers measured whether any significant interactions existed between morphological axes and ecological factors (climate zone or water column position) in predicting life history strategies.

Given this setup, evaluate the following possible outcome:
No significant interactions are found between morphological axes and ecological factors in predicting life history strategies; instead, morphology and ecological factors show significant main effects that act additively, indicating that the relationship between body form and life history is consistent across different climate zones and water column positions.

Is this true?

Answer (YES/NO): NO